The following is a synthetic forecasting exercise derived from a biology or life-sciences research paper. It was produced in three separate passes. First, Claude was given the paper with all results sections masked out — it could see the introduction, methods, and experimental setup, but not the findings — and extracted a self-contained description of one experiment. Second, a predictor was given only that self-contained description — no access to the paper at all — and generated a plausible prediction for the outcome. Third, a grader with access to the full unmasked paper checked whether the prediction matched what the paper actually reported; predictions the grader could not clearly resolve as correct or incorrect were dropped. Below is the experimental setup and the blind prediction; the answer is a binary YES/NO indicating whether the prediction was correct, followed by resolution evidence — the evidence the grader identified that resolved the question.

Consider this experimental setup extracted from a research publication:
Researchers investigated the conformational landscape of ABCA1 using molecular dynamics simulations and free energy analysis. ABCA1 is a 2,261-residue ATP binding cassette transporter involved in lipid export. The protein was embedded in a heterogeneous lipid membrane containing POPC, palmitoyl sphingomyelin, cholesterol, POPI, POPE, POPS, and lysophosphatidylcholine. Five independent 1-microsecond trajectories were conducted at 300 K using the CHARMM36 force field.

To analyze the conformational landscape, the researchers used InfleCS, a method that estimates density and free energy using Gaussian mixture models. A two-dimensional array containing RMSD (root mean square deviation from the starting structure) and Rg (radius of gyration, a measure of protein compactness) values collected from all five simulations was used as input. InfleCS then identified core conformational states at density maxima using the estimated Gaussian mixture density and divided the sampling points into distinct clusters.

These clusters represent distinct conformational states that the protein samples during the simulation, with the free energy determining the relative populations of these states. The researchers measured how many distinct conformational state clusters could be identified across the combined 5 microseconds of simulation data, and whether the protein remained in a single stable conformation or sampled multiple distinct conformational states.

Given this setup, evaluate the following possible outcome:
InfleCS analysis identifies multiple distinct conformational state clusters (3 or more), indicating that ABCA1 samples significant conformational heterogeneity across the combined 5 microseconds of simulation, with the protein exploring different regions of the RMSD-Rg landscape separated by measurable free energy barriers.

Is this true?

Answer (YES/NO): YES